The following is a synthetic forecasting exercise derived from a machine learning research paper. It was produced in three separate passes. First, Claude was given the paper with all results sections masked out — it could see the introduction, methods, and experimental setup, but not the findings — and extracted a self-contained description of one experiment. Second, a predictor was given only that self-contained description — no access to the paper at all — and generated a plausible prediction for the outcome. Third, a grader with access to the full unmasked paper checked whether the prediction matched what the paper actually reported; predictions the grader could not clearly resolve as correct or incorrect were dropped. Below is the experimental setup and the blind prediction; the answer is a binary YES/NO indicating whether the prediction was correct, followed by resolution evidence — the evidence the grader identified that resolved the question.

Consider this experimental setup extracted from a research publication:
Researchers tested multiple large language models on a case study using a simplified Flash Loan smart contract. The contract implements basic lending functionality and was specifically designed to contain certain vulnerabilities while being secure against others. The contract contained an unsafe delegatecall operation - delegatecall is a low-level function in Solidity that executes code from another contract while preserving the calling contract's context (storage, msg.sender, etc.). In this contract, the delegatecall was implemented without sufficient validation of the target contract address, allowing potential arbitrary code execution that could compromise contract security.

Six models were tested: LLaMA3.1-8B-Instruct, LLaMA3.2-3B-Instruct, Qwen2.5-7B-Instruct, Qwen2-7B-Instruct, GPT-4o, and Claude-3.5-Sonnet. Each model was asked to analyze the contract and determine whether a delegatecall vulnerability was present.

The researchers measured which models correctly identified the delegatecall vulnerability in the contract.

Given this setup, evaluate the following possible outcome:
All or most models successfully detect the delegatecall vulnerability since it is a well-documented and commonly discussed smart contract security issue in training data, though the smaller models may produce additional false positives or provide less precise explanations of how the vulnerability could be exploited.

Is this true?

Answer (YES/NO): YES